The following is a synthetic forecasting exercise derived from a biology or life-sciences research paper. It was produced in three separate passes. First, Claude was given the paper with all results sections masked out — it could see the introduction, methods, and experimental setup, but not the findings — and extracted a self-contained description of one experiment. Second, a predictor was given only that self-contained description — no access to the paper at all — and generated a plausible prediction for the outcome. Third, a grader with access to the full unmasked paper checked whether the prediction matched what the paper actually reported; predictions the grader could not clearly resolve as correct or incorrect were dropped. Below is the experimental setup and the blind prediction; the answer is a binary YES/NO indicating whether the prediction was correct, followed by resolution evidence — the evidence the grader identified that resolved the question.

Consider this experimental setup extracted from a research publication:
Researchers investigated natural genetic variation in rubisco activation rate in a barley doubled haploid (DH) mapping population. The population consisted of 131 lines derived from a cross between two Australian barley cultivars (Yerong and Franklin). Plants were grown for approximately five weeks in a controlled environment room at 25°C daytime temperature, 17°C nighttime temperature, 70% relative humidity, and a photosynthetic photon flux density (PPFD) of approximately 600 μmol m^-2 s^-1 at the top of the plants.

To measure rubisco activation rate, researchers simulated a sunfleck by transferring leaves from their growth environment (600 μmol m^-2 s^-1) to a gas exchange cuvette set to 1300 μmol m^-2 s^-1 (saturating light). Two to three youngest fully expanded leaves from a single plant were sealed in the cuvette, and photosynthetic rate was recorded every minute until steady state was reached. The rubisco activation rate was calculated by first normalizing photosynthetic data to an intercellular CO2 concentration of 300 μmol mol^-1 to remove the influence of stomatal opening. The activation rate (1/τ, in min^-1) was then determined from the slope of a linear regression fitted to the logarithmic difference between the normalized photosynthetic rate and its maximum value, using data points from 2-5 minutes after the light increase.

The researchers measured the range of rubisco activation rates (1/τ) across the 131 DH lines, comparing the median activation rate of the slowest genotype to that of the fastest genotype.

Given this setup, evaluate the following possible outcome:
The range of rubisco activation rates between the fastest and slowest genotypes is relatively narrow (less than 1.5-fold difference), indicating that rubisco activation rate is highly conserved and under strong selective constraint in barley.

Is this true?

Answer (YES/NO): NO